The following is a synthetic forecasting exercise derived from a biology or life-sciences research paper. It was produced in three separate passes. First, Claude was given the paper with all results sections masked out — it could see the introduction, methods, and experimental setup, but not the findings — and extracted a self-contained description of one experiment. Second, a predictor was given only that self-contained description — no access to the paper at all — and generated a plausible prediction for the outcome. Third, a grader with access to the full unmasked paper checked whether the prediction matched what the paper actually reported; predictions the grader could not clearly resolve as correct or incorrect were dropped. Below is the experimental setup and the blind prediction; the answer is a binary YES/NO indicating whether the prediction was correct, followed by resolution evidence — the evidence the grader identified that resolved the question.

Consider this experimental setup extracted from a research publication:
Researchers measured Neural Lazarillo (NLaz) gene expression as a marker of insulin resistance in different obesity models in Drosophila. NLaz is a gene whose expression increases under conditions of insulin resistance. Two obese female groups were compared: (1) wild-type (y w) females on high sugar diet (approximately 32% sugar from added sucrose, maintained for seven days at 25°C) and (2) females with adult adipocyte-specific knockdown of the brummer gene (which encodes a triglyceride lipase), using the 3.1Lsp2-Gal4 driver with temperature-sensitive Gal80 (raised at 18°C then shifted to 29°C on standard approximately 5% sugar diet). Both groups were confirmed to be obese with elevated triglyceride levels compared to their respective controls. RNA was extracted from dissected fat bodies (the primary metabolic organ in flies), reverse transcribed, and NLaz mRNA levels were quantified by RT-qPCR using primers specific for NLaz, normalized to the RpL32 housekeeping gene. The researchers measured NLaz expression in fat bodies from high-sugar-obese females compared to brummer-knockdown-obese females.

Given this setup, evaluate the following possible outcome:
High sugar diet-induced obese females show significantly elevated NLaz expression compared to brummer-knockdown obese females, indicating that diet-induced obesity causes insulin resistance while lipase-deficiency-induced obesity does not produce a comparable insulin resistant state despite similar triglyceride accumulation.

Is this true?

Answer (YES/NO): YES